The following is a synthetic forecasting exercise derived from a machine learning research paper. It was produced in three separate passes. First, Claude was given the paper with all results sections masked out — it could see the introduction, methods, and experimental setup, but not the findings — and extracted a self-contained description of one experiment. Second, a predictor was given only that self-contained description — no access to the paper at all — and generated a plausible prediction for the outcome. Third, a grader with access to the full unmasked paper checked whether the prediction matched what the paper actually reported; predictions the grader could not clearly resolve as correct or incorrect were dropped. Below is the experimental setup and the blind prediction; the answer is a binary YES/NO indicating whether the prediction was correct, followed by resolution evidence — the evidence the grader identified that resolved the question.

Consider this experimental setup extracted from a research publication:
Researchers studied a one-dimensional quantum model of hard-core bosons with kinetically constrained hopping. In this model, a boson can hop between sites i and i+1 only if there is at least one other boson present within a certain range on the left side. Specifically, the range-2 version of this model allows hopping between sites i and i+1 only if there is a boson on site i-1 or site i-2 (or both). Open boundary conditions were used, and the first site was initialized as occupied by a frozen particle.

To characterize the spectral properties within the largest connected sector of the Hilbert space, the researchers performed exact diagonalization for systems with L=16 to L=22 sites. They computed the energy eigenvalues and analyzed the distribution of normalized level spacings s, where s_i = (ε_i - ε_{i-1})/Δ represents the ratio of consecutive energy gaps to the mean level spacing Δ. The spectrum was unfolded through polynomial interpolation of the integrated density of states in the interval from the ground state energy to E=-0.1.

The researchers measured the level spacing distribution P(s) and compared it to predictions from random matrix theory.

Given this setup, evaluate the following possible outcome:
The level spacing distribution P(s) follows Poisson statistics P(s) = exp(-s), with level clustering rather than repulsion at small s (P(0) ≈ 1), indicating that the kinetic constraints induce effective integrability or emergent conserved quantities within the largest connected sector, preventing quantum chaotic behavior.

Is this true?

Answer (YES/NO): NO